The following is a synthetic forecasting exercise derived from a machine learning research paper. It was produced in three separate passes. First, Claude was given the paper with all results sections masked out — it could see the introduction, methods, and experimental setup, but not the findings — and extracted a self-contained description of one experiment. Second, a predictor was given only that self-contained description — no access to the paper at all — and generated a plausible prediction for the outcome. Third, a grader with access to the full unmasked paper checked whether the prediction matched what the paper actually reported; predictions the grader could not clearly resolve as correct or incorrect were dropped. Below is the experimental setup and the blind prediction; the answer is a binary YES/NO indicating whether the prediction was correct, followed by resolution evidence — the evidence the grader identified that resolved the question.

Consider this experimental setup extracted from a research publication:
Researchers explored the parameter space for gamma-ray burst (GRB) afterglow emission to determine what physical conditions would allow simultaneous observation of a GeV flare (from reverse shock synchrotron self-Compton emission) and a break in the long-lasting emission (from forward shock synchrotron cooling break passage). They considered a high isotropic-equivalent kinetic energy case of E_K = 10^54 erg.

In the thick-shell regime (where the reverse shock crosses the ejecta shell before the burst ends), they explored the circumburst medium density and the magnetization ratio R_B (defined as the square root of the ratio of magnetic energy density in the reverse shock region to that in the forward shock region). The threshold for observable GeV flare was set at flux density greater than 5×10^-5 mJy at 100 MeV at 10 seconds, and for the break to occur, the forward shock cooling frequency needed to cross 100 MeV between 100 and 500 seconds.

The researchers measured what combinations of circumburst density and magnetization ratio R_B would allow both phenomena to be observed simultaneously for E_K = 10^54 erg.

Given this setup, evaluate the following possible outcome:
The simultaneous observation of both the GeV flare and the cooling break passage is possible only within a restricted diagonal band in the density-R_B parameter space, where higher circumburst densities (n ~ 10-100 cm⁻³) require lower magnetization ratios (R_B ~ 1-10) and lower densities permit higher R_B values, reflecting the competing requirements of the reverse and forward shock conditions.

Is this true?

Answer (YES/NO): NO